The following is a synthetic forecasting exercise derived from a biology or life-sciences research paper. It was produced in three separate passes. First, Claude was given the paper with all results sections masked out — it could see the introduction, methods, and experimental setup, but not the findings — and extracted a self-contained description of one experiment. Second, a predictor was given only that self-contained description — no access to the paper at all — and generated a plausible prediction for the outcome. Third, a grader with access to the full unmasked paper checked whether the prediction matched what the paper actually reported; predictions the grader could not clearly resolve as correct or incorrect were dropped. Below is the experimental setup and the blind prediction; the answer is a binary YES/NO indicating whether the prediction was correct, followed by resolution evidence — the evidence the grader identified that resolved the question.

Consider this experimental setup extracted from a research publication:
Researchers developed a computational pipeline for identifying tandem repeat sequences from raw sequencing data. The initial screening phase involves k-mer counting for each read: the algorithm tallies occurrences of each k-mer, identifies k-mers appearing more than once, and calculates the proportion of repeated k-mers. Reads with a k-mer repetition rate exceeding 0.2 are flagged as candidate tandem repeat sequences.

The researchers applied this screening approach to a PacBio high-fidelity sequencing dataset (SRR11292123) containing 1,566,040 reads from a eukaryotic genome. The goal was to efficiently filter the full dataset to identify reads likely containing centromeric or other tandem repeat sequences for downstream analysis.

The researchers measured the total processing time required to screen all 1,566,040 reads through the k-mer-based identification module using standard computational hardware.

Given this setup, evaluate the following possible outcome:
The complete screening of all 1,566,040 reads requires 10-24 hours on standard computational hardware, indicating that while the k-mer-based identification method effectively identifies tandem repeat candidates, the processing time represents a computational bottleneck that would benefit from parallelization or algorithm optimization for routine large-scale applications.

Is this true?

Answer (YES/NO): NO